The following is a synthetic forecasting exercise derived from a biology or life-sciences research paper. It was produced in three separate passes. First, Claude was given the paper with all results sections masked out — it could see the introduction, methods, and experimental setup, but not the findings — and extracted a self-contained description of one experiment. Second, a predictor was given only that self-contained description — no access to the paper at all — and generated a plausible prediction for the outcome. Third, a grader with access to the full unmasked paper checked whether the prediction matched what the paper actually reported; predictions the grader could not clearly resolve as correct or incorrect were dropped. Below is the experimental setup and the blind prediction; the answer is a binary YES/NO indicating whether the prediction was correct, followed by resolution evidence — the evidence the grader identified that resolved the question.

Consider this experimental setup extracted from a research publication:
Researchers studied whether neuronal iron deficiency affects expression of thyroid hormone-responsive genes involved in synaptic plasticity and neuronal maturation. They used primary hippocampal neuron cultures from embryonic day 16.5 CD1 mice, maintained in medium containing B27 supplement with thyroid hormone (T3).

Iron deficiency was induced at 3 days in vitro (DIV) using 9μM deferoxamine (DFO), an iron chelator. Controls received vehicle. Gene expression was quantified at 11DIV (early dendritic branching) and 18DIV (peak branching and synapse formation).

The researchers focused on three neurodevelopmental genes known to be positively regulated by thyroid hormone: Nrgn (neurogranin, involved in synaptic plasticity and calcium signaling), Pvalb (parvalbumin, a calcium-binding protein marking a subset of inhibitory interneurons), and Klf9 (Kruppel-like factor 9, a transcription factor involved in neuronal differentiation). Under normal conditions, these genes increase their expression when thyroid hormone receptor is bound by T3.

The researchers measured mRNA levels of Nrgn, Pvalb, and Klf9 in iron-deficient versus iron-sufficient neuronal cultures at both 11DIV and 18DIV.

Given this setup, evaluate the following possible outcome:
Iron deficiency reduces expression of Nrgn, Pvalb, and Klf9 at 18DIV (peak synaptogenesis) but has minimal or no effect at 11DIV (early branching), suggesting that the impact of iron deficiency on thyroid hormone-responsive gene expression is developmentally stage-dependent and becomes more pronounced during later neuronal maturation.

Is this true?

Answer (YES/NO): NO